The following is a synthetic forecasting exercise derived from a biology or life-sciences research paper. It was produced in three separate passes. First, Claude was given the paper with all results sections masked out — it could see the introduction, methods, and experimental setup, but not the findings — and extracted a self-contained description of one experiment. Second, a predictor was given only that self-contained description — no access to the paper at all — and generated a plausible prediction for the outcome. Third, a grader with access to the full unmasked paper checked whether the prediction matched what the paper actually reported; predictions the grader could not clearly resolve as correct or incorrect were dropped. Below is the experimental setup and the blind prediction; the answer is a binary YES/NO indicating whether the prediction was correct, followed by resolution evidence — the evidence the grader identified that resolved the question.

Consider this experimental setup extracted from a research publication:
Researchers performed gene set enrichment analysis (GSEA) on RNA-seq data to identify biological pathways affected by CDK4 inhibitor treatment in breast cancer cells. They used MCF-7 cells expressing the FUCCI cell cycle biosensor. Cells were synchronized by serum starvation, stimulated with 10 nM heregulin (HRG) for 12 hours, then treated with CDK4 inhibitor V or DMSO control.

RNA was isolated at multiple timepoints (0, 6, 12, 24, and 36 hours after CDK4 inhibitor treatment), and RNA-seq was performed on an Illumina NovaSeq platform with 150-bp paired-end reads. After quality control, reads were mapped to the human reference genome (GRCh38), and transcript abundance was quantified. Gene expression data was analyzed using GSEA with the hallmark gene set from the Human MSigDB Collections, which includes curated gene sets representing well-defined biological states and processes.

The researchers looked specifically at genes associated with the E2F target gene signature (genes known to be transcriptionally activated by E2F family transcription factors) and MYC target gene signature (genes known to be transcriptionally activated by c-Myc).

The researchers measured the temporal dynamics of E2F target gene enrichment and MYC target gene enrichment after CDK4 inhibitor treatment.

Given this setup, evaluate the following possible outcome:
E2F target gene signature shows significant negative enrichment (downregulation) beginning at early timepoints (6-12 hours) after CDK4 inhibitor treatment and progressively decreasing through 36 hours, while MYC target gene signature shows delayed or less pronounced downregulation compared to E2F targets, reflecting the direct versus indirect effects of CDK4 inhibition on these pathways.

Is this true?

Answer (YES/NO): NO